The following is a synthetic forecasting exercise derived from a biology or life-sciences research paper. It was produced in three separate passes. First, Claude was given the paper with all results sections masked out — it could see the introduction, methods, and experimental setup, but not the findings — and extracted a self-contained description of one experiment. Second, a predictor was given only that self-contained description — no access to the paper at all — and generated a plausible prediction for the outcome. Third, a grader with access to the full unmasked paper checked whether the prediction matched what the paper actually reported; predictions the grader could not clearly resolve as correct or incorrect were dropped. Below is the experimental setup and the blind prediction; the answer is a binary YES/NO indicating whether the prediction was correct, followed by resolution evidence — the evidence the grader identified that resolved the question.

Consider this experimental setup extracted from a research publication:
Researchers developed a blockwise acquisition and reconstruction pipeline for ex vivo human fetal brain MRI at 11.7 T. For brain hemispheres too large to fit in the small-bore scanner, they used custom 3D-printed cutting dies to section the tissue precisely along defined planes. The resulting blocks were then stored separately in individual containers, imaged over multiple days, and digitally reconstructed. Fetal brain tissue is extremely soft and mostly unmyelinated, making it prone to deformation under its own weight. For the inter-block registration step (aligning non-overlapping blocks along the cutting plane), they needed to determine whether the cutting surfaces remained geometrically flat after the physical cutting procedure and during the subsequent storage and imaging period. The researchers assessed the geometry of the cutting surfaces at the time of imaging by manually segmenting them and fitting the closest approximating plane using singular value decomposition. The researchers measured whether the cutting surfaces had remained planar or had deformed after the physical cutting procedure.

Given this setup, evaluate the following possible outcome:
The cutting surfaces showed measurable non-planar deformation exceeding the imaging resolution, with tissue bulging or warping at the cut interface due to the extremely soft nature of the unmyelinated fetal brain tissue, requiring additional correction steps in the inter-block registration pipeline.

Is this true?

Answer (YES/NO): YES